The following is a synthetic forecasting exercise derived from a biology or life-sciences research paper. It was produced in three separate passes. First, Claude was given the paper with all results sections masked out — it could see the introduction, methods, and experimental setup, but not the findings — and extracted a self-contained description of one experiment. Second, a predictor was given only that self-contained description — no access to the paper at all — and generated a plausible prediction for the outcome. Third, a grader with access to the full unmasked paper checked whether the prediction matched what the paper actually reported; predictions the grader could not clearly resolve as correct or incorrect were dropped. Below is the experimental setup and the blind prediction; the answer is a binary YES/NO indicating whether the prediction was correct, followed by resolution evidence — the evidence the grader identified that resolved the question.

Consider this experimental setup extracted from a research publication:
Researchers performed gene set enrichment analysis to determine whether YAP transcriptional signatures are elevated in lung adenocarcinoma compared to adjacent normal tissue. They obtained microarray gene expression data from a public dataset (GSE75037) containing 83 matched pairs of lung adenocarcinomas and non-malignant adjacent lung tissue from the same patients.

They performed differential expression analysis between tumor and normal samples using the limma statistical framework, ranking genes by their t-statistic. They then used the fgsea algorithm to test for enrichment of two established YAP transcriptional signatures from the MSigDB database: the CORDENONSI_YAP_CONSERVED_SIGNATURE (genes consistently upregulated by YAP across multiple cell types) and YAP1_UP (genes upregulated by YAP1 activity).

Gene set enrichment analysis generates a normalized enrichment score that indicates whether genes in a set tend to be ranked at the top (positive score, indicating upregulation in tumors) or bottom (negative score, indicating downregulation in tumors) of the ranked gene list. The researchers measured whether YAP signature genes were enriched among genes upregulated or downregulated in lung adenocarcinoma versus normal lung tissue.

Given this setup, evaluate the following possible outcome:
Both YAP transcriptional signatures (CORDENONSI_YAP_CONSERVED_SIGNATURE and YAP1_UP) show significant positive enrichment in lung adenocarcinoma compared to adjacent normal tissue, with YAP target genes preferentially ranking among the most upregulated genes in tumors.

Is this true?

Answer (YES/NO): NO